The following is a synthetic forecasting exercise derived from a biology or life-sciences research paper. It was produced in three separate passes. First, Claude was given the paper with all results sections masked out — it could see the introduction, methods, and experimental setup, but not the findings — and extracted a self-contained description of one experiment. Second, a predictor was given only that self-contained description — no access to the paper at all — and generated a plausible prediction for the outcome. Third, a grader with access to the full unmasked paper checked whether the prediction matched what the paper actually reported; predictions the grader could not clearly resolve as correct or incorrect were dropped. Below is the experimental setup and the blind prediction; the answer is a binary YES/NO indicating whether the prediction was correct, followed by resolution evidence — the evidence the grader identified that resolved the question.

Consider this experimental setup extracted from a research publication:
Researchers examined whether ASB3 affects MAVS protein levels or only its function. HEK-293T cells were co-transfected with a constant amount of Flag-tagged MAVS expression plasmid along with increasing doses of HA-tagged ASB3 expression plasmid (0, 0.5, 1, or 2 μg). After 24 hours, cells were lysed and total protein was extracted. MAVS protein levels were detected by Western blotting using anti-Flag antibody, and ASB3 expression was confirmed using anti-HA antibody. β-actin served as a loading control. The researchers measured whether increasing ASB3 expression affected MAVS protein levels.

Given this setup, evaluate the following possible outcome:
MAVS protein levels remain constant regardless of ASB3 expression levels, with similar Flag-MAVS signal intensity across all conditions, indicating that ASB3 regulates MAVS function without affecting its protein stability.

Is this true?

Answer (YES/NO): NO